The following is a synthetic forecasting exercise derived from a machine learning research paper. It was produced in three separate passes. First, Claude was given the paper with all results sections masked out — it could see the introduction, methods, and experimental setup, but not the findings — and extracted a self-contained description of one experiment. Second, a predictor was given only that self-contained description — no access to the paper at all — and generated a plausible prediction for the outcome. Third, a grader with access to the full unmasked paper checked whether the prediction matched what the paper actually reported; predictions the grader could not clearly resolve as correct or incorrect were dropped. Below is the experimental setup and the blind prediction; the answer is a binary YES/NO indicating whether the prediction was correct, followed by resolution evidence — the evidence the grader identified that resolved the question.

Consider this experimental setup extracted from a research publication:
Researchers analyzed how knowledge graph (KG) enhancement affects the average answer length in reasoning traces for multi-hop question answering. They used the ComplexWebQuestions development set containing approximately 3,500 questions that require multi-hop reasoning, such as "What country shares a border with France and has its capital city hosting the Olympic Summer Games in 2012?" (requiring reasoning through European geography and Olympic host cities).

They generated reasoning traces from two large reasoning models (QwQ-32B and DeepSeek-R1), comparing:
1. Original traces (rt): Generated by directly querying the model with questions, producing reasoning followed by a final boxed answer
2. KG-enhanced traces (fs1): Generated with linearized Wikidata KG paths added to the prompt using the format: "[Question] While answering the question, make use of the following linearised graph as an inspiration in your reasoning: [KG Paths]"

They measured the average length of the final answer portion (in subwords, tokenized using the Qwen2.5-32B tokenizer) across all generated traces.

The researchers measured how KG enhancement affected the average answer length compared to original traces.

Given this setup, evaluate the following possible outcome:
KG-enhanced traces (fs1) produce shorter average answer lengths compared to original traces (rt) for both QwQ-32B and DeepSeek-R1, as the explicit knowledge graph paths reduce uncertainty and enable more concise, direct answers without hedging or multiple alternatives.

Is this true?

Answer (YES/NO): NO